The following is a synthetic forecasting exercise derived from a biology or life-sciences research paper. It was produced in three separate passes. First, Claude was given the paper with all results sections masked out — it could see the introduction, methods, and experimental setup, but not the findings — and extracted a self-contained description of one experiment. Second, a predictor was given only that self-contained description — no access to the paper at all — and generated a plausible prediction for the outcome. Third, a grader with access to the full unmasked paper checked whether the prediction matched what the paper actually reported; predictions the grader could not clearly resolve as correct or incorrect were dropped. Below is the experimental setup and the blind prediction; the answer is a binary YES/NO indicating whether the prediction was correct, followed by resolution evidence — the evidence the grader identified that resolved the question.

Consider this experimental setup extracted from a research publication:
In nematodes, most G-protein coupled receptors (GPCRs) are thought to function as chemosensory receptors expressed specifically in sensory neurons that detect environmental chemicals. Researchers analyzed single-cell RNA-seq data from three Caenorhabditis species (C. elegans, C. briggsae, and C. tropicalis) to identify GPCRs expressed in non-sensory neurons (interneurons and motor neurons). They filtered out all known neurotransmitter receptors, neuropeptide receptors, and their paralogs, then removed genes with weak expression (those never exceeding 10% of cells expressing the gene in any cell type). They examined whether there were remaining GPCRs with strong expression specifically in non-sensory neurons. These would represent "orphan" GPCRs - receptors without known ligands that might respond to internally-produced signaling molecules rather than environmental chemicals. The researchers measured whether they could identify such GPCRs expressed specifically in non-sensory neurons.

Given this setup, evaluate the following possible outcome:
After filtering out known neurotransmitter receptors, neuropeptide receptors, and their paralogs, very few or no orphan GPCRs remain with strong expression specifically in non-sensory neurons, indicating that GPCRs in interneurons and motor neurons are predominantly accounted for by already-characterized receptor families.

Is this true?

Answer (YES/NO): NO